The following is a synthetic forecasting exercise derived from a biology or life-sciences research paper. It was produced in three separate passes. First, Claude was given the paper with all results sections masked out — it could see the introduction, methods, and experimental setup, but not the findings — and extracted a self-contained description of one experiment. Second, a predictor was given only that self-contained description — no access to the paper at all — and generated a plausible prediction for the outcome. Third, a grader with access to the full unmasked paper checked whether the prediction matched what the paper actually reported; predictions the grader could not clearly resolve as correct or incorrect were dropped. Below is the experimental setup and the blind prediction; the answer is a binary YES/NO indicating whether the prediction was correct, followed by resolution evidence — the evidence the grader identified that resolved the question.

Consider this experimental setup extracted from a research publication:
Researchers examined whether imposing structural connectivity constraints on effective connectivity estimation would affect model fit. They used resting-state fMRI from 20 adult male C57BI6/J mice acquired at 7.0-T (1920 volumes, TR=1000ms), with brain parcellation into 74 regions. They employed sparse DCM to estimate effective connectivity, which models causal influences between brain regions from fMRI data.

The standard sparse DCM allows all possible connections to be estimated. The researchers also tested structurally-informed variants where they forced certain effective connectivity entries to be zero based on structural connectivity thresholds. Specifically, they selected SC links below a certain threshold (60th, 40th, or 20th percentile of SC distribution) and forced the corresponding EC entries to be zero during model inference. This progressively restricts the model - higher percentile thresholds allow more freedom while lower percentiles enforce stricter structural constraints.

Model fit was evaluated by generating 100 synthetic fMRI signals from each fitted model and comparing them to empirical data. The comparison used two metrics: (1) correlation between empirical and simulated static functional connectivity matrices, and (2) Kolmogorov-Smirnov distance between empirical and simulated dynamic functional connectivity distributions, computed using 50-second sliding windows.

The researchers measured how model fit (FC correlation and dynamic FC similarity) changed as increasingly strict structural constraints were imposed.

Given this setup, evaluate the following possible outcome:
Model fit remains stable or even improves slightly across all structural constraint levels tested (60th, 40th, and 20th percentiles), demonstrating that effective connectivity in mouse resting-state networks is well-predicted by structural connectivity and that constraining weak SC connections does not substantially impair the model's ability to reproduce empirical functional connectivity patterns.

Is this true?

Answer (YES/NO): NO